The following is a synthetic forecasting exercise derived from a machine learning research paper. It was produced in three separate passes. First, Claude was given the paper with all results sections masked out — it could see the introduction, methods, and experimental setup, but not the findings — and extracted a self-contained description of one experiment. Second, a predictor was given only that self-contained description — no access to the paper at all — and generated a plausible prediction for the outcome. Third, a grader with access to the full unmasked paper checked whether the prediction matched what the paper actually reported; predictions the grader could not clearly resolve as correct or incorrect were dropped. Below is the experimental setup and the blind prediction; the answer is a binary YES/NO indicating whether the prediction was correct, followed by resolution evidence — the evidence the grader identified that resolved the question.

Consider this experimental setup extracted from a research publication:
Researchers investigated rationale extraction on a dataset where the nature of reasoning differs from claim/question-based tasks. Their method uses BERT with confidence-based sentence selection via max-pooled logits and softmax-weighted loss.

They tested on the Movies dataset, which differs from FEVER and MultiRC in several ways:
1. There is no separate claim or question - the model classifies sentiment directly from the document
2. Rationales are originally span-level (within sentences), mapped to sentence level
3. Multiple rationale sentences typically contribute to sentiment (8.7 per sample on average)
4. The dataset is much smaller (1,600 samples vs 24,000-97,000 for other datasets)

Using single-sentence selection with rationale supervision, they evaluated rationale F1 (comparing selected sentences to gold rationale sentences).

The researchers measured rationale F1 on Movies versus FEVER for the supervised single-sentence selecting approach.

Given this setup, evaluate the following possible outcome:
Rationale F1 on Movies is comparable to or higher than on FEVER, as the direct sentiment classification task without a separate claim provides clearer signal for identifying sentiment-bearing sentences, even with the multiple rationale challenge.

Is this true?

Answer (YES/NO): NO